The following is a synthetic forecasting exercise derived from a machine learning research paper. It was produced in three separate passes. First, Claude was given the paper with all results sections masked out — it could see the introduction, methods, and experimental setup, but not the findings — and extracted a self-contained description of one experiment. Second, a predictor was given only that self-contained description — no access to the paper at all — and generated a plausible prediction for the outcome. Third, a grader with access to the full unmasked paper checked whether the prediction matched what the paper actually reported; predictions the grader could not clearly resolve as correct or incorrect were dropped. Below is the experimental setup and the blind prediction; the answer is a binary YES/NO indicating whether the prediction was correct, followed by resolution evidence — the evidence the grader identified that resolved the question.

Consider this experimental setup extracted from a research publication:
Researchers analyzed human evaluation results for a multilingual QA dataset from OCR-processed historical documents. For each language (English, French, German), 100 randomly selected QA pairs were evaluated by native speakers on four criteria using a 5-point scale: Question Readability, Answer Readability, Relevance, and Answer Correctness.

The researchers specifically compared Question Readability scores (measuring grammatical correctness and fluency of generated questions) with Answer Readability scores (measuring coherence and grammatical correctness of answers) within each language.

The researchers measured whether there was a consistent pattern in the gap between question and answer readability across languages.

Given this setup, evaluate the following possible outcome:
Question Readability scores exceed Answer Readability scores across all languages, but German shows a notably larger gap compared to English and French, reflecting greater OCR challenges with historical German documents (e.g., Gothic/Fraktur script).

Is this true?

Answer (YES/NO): YES